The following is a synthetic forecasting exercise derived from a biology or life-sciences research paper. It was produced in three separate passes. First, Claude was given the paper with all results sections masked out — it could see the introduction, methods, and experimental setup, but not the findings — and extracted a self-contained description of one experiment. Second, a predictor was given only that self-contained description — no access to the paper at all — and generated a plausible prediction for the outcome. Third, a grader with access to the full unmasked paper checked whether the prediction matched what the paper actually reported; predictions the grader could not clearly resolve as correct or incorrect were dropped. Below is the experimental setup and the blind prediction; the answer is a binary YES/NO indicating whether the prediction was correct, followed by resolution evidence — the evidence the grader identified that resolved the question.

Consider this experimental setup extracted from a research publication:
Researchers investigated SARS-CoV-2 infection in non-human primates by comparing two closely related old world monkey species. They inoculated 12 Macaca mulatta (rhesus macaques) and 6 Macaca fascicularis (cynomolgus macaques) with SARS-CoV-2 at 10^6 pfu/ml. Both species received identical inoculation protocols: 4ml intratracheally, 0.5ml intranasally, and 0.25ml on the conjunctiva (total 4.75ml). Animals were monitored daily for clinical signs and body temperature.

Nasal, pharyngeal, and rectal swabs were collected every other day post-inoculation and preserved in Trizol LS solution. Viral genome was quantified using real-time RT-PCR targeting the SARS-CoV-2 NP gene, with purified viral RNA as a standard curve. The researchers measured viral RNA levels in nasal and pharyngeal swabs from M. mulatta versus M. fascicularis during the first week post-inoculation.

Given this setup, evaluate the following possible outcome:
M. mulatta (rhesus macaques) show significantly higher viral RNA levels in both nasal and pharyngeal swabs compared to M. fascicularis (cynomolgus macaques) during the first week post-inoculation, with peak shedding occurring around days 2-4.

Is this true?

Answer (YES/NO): NO